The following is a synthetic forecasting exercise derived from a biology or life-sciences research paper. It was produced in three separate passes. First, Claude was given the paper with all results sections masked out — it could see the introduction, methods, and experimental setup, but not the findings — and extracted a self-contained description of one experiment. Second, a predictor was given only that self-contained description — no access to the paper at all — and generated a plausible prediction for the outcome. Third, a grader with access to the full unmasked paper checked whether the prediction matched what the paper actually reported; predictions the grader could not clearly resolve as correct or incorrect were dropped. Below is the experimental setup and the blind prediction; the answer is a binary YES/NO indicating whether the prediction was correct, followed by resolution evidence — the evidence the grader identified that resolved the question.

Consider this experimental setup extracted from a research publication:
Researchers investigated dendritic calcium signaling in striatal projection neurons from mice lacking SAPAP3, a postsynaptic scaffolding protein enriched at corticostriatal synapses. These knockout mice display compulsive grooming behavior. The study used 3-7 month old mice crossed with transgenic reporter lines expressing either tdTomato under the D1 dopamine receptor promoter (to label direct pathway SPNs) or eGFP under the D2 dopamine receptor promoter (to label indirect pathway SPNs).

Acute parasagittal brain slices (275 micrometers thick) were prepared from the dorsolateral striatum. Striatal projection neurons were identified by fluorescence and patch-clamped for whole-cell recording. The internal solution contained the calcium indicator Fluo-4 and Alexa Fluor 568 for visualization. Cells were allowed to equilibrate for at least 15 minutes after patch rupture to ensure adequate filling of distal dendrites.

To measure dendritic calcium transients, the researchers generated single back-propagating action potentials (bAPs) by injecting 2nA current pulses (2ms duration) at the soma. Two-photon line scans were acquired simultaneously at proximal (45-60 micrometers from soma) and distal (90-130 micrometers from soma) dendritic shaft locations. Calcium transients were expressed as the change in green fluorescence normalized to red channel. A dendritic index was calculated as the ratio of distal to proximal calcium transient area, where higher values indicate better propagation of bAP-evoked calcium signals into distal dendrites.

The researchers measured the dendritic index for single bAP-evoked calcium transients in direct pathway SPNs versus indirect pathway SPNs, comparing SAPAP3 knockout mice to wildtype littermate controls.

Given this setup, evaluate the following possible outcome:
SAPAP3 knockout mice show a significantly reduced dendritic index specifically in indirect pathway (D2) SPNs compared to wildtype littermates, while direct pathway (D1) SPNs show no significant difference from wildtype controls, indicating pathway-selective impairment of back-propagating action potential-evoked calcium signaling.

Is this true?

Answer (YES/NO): NO